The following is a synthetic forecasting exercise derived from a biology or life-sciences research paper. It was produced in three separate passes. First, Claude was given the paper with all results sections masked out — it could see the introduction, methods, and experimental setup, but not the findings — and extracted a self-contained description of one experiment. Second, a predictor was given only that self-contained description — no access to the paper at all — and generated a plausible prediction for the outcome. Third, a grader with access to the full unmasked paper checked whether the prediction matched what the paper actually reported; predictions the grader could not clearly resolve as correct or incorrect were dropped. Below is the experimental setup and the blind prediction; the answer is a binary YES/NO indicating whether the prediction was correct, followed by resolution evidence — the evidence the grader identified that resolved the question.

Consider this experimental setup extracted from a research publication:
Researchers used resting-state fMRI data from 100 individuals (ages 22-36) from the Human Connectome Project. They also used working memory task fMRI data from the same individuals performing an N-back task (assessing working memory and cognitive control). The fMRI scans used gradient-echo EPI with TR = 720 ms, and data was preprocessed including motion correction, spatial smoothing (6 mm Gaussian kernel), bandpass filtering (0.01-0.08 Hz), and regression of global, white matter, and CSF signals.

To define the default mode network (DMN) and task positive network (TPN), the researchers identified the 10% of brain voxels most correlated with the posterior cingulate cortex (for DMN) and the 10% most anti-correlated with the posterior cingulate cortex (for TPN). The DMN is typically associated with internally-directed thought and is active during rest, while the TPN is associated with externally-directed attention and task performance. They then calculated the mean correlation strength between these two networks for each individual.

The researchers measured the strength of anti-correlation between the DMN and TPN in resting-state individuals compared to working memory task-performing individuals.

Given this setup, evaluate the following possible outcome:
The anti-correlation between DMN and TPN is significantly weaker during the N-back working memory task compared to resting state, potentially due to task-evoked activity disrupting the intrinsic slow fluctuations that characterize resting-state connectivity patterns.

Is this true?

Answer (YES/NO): NO